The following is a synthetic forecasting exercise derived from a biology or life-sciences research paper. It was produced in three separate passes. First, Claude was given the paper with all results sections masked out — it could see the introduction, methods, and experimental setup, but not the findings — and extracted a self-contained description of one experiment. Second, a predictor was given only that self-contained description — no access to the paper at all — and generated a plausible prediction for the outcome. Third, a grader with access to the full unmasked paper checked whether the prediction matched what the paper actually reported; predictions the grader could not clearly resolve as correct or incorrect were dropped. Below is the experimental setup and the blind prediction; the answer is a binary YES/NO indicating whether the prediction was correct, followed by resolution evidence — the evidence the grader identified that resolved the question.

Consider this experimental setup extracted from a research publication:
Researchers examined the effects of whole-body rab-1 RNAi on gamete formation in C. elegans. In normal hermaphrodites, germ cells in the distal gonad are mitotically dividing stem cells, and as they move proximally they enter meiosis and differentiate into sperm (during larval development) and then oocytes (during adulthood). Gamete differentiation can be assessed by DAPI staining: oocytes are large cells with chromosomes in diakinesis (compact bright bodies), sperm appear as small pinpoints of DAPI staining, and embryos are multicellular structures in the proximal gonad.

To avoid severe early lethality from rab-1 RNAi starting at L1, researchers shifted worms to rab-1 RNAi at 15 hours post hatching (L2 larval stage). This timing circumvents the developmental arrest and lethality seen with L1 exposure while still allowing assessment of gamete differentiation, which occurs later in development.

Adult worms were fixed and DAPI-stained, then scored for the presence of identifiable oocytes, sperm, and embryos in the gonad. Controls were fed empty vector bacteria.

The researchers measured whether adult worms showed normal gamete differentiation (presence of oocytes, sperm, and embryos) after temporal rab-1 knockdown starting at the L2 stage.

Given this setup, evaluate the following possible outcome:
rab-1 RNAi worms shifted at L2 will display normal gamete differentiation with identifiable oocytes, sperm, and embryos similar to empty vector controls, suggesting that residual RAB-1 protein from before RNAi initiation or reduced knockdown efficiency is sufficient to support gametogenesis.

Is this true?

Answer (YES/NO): NO